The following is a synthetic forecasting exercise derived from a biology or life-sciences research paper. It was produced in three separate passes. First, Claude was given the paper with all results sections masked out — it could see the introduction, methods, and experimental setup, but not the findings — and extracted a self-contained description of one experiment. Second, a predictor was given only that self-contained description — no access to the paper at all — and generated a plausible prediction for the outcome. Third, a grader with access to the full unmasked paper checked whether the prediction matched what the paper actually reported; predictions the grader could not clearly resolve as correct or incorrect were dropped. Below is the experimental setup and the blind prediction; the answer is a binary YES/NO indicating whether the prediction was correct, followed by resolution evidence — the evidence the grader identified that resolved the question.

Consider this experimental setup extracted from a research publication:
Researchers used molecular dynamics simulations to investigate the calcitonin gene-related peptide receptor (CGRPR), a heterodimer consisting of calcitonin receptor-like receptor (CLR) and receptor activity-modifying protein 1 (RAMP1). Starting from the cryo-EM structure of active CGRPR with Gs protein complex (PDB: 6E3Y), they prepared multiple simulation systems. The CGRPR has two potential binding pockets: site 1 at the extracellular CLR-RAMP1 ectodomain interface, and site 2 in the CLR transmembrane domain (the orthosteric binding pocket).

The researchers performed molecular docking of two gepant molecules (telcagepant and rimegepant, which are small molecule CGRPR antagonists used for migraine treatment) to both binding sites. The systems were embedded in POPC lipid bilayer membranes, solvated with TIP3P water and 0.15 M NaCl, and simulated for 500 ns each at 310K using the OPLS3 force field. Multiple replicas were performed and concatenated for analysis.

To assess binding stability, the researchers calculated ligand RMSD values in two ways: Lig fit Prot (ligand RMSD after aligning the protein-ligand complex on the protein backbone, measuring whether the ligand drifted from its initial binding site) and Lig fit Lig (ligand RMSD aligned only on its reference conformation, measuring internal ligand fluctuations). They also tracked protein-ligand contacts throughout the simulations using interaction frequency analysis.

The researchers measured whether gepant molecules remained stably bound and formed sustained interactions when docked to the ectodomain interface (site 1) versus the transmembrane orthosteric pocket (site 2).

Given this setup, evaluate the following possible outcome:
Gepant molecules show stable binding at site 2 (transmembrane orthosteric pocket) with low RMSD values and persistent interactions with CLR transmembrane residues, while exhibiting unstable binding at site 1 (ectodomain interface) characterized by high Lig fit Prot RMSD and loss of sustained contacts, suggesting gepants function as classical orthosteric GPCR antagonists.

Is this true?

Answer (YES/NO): NO